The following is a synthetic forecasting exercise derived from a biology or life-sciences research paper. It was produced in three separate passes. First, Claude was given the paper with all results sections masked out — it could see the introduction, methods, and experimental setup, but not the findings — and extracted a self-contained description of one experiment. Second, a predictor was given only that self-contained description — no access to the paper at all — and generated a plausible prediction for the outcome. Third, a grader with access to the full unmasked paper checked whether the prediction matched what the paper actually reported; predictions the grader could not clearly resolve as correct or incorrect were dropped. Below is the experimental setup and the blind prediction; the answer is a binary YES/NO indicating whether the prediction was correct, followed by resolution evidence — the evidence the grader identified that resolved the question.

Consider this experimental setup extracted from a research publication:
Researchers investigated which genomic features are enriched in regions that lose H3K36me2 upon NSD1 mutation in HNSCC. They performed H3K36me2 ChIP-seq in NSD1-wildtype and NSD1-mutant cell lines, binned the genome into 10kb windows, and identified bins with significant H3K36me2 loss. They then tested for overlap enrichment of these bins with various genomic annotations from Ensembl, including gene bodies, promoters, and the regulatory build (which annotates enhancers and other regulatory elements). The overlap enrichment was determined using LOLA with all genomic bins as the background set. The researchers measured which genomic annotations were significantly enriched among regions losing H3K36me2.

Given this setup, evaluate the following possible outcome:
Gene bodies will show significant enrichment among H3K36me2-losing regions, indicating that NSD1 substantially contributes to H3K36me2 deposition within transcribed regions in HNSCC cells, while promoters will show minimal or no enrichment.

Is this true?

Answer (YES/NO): NO